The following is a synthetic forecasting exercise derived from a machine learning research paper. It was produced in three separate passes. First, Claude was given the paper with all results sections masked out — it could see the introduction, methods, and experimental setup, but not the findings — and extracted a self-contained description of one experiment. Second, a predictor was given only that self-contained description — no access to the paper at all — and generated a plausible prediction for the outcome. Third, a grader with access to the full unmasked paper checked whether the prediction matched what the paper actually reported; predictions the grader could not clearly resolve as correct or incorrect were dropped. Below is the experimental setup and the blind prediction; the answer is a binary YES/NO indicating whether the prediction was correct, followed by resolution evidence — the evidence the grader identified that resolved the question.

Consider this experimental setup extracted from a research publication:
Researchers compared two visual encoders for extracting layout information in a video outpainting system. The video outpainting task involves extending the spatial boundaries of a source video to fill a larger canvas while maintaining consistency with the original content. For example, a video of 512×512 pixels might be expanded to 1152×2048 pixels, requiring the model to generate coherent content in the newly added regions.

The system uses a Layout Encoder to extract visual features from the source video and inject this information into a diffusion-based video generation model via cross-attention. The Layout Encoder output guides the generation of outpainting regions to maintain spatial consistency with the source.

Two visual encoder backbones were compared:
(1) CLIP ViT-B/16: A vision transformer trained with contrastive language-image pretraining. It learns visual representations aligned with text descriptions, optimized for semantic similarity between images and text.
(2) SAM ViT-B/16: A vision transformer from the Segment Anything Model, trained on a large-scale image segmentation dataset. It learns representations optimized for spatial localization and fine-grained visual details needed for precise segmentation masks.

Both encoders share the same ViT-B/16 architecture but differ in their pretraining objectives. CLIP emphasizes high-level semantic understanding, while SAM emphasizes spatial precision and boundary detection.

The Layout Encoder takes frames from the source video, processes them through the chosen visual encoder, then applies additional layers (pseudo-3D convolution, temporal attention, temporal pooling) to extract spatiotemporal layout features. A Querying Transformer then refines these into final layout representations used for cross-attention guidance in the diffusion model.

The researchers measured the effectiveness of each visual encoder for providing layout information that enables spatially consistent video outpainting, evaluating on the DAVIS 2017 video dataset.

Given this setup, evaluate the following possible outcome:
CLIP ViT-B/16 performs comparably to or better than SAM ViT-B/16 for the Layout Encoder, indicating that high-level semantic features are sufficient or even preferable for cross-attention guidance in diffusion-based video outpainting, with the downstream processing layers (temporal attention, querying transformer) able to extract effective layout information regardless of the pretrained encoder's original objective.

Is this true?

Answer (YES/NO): NO